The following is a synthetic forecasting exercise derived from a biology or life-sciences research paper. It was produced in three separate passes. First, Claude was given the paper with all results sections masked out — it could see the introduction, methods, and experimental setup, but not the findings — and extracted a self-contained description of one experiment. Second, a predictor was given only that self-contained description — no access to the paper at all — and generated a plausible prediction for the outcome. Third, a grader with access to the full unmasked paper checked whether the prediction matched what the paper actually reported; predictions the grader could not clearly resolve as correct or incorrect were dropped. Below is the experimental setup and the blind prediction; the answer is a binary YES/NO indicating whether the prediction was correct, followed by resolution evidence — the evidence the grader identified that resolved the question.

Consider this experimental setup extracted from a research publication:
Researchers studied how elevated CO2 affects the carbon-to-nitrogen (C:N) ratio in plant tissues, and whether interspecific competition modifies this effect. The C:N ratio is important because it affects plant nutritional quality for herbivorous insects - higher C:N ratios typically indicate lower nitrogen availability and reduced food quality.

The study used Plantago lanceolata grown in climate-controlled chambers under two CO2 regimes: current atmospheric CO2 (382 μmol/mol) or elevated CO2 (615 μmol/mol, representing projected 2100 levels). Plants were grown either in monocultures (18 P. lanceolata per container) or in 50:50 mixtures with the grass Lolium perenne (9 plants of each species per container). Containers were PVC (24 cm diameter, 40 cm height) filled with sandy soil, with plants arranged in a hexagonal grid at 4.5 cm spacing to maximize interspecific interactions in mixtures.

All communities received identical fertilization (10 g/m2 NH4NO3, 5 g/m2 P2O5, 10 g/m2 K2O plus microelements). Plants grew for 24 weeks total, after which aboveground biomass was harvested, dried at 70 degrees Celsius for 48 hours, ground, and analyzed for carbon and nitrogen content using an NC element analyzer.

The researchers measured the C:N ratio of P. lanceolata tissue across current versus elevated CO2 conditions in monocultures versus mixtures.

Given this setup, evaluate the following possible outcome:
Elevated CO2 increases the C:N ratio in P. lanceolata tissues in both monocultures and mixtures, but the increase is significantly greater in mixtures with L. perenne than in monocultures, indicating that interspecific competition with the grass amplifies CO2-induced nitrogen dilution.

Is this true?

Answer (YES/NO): NO